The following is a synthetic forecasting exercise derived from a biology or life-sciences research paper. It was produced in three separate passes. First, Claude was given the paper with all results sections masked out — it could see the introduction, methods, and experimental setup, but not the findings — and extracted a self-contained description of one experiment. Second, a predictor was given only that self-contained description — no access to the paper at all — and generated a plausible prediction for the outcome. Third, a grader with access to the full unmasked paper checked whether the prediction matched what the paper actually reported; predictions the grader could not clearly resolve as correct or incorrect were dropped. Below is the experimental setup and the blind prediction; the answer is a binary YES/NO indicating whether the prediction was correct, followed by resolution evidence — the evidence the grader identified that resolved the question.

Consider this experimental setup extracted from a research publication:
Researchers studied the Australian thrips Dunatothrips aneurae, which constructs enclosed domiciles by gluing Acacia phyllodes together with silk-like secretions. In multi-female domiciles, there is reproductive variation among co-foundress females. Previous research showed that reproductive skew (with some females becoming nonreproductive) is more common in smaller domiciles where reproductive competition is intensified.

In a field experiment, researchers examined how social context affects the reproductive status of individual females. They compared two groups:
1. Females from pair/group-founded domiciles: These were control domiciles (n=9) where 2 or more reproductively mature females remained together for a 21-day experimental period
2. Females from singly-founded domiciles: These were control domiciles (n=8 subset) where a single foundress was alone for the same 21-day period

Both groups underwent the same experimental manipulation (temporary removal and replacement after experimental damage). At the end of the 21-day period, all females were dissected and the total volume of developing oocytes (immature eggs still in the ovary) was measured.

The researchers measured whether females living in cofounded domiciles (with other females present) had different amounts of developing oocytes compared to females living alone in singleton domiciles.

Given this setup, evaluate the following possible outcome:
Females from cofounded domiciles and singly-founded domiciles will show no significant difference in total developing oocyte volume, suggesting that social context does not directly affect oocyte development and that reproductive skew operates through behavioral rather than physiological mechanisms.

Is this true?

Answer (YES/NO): NO